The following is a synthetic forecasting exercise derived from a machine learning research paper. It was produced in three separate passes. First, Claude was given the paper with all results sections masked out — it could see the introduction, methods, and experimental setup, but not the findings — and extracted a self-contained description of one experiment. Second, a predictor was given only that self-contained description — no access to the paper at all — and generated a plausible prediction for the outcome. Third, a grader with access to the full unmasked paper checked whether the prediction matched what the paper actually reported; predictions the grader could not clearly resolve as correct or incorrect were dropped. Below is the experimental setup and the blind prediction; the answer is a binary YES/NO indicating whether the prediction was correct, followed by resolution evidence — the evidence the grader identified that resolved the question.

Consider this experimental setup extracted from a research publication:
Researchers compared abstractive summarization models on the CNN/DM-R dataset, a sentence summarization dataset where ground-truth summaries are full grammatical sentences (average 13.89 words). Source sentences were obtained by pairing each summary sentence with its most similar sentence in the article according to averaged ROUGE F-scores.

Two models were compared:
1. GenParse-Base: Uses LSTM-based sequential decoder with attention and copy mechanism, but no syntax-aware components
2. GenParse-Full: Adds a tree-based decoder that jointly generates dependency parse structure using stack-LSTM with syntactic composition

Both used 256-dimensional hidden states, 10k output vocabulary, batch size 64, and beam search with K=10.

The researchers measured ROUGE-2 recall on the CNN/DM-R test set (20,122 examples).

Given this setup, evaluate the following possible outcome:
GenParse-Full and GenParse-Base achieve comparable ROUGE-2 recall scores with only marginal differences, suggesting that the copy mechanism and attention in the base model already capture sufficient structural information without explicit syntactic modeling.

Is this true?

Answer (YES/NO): NO